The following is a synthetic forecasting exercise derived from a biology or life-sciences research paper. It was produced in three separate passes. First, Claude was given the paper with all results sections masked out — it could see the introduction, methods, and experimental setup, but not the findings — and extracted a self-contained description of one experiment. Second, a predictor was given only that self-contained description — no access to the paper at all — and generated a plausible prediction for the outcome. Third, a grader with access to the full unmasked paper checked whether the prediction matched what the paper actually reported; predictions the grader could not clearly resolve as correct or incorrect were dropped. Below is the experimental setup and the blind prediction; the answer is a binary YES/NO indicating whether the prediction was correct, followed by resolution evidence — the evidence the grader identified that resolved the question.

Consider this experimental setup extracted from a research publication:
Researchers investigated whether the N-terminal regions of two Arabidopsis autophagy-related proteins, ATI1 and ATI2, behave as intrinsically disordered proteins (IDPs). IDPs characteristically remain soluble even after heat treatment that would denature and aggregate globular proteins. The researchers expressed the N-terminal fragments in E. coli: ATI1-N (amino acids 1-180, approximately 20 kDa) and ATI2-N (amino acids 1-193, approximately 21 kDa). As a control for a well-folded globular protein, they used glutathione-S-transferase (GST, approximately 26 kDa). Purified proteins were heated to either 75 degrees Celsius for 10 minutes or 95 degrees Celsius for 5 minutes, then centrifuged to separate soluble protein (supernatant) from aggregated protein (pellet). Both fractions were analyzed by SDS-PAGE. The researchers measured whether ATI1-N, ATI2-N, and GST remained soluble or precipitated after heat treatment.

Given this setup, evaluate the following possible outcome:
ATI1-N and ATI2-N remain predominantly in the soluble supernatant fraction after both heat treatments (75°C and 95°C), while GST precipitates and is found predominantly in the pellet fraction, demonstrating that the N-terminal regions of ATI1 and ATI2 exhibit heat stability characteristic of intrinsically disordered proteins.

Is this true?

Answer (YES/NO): YES